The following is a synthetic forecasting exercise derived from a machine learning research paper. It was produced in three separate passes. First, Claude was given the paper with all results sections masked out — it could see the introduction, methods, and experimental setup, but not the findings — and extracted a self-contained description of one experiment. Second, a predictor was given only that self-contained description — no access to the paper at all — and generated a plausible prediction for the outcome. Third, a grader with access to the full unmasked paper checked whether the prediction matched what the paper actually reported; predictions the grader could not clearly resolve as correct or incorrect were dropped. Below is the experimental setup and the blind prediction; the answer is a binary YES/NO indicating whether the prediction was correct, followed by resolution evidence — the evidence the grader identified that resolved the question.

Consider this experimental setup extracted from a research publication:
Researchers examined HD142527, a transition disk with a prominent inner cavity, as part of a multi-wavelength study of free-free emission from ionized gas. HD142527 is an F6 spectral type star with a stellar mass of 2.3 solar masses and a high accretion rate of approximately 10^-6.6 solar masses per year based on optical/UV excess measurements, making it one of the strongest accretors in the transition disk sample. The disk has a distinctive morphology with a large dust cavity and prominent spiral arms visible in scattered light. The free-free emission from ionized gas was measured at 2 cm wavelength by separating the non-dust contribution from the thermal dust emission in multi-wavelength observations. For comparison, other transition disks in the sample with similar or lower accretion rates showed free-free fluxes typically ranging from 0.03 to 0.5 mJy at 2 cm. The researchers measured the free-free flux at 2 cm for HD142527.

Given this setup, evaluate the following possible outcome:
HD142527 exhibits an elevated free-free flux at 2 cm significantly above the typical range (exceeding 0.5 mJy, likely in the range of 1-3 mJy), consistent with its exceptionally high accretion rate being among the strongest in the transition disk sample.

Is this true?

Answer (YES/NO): NO